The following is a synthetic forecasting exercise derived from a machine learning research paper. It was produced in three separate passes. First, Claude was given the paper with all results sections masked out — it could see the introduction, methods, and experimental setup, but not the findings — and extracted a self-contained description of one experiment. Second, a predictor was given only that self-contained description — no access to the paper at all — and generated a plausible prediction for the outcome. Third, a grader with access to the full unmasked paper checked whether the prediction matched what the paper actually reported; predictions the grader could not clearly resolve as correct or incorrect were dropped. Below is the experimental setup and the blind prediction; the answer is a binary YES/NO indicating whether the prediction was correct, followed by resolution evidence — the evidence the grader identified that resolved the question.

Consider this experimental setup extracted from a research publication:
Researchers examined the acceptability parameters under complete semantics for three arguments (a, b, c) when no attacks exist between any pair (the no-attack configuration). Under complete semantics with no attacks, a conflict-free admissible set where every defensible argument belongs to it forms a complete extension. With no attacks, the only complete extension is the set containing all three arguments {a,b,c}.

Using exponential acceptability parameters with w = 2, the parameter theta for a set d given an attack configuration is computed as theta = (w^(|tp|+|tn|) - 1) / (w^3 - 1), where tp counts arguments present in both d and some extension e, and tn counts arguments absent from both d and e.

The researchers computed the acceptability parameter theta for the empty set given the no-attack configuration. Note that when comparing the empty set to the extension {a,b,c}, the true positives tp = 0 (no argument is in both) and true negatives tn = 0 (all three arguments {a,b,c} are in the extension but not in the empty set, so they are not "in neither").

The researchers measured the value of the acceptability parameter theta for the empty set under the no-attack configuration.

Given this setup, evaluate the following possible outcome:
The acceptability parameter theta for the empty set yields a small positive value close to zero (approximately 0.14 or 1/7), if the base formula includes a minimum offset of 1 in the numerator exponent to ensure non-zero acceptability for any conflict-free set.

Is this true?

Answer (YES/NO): NO